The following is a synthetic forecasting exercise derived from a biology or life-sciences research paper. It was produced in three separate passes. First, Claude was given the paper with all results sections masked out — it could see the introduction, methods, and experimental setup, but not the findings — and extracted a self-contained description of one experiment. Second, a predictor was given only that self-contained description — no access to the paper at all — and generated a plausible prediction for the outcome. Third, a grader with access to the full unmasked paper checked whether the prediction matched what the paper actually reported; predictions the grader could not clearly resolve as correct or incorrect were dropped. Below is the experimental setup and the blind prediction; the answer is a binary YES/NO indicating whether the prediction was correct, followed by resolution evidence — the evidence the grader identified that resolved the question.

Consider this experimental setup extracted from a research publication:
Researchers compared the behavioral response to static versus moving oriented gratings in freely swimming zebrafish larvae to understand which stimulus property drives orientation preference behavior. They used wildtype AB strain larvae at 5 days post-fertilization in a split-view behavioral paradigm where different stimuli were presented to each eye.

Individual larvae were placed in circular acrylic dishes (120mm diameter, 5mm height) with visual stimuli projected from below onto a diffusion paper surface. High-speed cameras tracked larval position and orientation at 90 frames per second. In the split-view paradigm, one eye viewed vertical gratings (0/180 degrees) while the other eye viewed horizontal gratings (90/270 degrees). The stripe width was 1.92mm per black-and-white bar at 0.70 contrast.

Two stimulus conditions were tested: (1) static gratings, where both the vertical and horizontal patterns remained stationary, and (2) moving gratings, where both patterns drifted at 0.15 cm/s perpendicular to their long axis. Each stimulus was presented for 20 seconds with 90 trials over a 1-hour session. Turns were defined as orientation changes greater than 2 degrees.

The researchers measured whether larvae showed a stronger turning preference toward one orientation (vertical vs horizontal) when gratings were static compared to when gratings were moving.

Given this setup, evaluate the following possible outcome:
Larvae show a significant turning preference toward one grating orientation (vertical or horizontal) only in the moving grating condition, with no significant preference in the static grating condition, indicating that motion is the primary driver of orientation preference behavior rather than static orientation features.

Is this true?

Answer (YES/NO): NO